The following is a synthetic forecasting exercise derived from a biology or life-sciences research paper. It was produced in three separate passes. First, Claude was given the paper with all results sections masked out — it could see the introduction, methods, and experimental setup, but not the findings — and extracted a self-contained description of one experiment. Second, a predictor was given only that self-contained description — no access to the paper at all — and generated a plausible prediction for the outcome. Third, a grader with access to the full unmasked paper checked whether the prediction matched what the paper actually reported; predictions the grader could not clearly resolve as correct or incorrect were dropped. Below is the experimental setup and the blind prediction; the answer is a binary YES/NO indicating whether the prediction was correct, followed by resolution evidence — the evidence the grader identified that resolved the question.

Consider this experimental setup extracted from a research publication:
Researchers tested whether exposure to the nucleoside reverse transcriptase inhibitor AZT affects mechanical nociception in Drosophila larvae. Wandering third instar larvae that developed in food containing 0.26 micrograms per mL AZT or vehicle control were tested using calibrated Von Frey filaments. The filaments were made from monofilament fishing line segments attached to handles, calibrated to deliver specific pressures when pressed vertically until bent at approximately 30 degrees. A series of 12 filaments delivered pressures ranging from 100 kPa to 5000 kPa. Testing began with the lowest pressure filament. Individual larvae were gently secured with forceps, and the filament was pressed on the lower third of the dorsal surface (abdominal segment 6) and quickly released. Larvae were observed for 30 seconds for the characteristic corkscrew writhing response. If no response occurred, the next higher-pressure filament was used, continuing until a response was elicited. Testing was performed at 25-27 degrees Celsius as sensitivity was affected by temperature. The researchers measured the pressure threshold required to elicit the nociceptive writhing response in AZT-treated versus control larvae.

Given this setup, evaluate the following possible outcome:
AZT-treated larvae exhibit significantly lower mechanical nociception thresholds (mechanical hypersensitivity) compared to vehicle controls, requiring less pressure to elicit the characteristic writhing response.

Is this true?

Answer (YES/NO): YES